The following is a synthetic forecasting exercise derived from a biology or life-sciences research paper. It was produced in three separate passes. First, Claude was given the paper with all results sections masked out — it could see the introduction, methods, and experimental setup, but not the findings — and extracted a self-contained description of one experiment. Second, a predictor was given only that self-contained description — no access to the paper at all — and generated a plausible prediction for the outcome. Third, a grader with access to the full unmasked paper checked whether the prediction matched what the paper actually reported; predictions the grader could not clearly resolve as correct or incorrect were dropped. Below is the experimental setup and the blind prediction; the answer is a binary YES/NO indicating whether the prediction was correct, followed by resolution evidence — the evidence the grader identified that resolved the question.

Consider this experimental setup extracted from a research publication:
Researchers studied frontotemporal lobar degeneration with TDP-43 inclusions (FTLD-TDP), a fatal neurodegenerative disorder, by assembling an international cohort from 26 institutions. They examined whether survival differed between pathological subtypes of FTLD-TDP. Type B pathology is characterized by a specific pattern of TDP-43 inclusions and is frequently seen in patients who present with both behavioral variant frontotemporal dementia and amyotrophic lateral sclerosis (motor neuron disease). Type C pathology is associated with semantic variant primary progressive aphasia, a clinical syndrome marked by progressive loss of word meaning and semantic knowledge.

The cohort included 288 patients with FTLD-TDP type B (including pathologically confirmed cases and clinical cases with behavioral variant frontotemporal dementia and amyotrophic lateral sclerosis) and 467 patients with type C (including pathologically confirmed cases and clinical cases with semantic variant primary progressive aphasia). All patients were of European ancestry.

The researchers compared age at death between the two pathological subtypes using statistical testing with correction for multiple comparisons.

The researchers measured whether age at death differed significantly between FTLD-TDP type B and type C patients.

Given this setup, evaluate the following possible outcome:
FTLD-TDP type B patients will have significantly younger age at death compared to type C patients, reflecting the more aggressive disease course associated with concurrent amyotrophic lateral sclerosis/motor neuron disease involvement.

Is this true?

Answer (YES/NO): YES